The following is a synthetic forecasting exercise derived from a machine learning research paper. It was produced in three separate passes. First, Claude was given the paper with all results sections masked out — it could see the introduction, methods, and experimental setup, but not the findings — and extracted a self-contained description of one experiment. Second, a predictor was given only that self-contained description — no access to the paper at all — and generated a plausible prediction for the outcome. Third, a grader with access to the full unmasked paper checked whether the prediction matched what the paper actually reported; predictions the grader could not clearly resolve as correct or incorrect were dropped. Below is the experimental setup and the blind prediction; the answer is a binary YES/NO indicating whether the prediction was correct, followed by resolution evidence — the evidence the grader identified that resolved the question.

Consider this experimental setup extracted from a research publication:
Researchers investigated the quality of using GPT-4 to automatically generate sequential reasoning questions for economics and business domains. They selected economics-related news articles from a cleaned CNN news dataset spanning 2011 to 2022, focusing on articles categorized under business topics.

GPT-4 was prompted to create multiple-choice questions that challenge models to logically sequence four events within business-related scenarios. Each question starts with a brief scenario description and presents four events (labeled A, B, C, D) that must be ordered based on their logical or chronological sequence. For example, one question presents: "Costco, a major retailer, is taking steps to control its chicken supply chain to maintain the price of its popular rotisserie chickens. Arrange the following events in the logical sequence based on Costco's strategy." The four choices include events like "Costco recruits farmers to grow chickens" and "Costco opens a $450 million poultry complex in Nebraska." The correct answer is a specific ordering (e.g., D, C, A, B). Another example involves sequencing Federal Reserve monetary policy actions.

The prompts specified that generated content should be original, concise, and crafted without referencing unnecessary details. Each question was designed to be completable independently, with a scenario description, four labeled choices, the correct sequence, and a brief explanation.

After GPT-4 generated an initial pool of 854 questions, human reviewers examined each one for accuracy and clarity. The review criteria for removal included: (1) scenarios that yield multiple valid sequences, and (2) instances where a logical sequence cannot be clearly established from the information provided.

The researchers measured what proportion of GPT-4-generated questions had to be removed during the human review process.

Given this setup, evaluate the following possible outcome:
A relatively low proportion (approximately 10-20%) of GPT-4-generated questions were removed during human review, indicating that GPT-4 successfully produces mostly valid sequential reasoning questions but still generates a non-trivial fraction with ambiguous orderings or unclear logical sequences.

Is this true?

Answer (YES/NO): NO